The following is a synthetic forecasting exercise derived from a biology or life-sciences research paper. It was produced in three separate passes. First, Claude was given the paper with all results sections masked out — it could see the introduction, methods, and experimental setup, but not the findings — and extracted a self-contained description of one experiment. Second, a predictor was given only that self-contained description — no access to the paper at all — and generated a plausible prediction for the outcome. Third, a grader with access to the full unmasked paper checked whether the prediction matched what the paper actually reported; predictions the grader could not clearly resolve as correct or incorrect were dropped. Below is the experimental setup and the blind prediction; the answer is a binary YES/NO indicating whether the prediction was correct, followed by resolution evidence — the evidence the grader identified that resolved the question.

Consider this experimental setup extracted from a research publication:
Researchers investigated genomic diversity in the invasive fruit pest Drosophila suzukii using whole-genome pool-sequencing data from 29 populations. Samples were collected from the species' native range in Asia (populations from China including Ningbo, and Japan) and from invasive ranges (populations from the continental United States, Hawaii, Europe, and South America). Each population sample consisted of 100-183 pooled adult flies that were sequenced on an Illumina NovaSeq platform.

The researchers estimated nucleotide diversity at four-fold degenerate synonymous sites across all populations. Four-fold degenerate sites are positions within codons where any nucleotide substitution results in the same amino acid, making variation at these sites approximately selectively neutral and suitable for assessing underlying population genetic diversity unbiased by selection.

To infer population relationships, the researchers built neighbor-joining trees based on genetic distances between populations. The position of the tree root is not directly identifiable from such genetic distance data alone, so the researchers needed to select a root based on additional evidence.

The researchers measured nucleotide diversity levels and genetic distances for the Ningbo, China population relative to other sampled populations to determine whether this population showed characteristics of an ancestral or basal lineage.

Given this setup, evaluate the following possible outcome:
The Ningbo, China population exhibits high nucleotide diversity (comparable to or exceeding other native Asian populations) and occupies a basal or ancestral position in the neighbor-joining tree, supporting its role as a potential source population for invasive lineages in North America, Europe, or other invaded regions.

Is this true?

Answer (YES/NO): NO